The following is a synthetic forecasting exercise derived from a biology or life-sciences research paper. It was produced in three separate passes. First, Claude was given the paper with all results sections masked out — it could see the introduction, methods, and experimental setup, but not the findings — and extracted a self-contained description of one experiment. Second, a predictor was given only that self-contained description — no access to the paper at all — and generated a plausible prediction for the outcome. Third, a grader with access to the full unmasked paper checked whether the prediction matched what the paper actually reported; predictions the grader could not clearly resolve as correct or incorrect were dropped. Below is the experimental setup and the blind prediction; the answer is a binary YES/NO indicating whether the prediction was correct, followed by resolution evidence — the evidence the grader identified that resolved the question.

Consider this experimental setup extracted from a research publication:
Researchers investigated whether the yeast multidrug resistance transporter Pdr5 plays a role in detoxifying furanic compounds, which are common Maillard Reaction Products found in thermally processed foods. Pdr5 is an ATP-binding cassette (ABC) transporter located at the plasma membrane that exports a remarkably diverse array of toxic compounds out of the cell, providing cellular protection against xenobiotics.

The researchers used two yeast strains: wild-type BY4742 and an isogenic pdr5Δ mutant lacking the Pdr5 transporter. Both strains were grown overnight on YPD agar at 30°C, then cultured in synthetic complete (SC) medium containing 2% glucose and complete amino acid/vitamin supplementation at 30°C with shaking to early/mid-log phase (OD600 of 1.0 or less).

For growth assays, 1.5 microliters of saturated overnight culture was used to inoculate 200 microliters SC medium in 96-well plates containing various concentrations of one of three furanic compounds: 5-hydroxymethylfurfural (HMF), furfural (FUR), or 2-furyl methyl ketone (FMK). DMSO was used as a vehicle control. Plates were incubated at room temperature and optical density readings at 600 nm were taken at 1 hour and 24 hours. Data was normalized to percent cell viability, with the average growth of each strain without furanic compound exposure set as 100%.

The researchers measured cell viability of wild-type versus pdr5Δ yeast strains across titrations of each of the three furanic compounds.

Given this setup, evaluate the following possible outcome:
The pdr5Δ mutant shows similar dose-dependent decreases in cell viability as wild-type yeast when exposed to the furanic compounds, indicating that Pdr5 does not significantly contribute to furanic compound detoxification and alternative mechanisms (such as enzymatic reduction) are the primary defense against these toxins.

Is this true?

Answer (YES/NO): NO